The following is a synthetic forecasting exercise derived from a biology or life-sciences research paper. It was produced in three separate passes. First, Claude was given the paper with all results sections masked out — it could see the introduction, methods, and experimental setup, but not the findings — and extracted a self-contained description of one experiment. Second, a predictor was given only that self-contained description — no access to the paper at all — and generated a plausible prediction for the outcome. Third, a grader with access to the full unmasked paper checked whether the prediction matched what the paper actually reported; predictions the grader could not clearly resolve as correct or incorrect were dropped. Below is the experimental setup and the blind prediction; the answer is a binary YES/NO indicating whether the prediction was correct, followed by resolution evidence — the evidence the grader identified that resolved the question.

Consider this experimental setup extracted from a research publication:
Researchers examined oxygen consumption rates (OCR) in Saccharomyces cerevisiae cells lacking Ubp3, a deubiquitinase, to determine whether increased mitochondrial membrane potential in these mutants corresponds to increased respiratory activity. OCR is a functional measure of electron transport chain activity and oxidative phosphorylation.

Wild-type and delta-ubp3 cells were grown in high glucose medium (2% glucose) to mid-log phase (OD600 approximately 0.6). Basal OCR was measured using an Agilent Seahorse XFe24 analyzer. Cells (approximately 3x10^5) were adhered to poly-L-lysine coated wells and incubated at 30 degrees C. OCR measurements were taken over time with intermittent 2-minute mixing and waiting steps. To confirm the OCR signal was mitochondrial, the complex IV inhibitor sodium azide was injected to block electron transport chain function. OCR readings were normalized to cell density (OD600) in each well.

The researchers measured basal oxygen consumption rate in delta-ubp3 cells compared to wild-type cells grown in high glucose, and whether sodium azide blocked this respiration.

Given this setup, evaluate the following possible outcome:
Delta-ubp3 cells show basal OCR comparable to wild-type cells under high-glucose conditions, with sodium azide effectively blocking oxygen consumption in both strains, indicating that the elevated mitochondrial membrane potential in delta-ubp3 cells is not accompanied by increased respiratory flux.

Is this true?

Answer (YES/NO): NO